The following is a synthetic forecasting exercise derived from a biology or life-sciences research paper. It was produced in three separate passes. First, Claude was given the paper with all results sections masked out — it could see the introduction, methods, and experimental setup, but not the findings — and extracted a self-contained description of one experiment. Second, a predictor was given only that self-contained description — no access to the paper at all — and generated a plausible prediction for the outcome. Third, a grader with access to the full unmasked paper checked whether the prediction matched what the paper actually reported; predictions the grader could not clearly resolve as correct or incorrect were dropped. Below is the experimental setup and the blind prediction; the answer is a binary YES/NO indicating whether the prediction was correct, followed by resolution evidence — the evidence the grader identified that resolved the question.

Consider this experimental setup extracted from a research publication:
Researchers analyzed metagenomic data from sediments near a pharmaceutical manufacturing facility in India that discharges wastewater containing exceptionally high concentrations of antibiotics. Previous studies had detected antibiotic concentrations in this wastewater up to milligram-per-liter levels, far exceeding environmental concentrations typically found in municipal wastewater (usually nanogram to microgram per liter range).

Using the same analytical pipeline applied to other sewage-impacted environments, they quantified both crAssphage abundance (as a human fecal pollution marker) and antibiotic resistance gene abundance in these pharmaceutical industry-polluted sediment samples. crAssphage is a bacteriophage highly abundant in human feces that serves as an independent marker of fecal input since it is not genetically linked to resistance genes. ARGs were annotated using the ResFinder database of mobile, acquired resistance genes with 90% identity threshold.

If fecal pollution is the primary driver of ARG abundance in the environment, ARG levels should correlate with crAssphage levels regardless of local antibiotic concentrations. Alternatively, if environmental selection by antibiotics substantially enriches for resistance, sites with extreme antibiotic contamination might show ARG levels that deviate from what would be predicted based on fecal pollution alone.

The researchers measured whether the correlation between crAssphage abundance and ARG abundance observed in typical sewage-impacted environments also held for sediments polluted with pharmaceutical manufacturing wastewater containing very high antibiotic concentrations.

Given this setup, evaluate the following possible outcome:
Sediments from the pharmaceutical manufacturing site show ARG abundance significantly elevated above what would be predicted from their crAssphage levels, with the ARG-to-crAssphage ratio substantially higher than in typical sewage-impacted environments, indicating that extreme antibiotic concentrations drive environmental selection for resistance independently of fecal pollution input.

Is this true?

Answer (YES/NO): YES